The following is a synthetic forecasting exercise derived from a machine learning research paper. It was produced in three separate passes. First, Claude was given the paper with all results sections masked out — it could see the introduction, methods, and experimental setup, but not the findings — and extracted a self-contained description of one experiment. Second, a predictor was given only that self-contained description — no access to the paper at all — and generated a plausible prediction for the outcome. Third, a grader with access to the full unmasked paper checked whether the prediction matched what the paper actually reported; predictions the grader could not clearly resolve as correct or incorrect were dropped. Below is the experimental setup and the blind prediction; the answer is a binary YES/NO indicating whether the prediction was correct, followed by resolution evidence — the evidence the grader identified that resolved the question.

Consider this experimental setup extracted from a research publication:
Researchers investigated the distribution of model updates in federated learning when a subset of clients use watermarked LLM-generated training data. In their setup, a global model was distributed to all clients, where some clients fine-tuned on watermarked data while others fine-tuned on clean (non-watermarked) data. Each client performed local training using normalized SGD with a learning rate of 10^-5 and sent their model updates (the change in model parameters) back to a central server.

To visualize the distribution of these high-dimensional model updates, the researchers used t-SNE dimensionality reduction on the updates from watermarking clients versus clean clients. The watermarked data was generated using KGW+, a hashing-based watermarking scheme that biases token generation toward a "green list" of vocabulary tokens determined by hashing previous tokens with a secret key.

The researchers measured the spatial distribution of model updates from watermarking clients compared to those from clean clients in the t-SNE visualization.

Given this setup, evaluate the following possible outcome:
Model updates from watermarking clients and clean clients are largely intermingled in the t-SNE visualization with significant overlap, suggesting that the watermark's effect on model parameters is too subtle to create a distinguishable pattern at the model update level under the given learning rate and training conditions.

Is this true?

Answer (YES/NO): NO